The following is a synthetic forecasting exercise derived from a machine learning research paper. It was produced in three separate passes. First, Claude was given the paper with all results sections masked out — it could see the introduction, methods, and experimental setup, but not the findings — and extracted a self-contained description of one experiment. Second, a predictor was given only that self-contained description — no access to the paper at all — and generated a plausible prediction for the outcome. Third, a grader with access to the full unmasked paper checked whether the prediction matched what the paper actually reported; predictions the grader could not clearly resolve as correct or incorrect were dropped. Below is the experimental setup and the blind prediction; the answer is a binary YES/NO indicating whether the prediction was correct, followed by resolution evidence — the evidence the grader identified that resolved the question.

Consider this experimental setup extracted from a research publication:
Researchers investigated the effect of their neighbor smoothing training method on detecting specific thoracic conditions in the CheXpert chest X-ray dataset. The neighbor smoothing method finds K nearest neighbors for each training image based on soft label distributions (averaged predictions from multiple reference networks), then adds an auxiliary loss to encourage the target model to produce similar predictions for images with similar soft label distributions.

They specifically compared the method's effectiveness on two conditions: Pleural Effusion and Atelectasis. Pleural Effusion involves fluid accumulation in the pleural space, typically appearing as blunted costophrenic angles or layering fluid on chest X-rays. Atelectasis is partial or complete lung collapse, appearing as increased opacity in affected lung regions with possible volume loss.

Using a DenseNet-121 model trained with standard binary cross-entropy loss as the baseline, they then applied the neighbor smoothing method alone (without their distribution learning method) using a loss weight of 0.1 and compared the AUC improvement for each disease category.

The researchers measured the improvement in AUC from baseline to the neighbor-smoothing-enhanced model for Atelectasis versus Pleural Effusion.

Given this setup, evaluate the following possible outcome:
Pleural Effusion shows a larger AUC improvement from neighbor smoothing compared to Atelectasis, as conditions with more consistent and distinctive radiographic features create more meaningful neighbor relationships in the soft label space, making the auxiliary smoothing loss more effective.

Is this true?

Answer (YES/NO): NO